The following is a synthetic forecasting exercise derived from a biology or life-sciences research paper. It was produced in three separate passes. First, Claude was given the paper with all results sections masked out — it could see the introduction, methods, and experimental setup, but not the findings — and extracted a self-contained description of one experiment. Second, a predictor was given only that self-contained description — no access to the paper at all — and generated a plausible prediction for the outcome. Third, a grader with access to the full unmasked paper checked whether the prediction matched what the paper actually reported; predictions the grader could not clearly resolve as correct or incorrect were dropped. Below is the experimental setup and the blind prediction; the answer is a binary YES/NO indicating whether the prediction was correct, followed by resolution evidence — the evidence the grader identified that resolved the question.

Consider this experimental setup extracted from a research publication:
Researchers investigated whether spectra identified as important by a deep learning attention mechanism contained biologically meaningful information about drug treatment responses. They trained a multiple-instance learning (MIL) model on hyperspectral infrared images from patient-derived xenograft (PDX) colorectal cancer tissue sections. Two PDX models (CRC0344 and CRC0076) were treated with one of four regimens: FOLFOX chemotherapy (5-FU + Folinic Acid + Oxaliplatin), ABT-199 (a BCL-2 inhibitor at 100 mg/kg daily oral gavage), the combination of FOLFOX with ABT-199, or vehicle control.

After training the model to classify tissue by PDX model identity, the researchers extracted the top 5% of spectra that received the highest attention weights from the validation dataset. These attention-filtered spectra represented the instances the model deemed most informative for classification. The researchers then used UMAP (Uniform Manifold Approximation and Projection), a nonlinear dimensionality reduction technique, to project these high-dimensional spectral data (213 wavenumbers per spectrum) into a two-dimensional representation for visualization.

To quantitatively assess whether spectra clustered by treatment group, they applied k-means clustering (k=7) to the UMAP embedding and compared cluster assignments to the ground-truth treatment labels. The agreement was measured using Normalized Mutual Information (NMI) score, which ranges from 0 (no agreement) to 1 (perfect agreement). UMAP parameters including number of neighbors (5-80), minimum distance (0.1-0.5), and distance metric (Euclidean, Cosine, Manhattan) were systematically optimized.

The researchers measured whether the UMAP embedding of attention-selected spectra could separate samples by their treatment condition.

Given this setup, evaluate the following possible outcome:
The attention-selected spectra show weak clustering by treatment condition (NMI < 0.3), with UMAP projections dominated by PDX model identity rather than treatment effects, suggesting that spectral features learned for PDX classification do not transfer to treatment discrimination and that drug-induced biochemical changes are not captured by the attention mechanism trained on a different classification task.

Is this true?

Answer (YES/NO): NO